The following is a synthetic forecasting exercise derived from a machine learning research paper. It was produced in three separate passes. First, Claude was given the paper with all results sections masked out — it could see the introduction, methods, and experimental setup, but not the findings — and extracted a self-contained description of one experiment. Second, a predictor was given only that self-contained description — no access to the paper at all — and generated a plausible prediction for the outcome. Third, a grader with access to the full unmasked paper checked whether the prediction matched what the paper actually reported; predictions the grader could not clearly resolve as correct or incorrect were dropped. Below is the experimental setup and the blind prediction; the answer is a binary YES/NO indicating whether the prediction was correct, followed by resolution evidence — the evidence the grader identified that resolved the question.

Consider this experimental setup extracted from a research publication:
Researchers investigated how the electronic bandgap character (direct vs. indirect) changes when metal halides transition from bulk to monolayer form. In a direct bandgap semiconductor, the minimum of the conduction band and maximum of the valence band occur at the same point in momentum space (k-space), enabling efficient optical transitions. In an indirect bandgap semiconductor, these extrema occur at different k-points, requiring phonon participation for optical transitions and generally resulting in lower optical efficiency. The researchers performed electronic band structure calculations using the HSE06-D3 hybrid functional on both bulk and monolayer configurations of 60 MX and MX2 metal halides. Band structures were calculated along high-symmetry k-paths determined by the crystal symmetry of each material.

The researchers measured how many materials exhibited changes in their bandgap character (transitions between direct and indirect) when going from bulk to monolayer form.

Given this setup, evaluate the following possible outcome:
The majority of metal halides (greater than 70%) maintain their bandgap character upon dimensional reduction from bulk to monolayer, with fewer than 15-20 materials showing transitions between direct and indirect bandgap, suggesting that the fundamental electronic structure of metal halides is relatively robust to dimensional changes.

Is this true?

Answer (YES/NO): NO